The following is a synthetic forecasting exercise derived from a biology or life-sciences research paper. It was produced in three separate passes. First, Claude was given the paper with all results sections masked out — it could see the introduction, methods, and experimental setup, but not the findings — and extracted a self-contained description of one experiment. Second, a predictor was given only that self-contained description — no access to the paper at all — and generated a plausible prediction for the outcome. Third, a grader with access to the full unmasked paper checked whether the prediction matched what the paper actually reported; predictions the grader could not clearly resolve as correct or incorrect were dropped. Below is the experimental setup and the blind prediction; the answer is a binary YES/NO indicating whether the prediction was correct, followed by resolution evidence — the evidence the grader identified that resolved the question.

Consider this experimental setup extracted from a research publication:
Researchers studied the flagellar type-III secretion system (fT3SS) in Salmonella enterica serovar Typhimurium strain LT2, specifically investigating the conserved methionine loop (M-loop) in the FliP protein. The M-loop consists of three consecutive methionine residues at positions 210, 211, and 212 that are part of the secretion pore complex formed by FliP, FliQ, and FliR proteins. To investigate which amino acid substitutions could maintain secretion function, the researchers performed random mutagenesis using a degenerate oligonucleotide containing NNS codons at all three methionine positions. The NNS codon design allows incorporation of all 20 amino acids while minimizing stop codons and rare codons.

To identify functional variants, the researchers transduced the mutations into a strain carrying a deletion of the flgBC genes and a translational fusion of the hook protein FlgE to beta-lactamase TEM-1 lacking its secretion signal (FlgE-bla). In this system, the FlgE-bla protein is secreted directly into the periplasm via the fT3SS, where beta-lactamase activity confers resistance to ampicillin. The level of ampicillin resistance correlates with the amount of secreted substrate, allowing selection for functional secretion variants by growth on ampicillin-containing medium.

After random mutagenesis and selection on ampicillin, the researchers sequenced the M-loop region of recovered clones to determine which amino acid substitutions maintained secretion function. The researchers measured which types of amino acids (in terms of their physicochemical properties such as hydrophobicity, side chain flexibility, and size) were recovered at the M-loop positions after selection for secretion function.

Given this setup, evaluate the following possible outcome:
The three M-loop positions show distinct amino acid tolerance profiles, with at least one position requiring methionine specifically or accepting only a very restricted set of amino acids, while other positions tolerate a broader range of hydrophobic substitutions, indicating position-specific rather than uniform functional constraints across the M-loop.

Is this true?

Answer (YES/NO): YES